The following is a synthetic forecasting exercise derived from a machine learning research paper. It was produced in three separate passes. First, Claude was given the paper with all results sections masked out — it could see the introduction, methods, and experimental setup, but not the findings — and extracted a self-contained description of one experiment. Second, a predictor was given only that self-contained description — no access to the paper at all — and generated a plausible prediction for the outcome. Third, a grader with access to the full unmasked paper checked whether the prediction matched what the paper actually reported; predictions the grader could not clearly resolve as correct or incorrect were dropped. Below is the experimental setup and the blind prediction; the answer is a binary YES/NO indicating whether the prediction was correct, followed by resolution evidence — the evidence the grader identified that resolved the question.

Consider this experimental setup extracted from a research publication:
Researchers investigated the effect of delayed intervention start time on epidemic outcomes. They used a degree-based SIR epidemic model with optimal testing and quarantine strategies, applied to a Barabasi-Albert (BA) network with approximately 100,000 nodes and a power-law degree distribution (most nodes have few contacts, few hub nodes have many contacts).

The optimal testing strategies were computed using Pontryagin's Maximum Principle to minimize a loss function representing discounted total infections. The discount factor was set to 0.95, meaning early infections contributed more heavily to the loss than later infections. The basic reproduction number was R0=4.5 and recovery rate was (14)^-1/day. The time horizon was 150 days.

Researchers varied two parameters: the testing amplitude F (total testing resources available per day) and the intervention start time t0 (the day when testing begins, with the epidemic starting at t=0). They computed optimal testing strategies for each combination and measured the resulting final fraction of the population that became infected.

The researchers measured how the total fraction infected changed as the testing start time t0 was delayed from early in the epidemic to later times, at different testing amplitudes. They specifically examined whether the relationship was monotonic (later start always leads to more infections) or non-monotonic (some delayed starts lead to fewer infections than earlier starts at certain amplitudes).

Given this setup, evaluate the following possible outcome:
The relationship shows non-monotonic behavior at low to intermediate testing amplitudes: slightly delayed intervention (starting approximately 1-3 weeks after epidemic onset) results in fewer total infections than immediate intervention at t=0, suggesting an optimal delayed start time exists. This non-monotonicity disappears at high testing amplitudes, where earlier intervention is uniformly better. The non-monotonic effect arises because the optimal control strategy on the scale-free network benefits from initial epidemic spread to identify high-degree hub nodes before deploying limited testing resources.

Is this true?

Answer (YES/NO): NO